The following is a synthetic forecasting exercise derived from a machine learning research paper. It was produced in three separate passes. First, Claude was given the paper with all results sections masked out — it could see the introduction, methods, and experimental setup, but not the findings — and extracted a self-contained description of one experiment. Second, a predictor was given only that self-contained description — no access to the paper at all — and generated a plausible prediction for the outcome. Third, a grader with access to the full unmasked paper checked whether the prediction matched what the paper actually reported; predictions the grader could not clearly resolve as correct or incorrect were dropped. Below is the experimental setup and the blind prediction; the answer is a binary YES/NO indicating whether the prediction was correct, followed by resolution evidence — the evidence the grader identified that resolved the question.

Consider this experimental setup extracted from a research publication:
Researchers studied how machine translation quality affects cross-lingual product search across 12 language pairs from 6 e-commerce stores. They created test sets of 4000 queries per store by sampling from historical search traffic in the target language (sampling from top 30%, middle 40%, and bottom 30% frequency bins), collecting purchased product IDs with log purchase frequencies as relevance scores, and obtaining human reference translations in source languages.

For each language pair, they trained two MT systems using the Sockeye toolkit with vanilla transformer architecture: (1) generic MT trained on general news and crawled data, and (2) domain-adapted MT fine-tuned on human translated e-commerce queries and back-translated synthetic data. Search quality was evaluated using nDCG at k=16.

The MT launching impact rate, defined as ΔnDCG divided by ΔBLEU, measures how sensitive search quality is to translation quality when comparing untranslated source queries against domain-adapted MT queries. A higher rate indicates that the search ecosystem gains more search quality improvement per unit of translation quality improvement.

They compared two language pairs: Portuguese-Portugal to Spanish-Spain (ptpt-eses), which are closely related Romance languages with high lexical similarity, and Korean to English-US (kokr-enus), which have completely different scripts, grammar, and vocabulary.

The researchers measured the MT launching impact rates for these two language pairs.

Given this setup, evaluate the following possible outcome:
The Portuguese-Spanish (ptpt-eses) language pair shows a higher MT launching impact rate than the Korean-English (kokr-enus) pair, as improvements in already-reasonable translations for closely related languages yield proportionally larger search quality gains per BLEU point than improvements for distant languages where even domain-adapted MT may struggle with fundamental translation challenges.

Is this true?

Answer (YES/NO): NO